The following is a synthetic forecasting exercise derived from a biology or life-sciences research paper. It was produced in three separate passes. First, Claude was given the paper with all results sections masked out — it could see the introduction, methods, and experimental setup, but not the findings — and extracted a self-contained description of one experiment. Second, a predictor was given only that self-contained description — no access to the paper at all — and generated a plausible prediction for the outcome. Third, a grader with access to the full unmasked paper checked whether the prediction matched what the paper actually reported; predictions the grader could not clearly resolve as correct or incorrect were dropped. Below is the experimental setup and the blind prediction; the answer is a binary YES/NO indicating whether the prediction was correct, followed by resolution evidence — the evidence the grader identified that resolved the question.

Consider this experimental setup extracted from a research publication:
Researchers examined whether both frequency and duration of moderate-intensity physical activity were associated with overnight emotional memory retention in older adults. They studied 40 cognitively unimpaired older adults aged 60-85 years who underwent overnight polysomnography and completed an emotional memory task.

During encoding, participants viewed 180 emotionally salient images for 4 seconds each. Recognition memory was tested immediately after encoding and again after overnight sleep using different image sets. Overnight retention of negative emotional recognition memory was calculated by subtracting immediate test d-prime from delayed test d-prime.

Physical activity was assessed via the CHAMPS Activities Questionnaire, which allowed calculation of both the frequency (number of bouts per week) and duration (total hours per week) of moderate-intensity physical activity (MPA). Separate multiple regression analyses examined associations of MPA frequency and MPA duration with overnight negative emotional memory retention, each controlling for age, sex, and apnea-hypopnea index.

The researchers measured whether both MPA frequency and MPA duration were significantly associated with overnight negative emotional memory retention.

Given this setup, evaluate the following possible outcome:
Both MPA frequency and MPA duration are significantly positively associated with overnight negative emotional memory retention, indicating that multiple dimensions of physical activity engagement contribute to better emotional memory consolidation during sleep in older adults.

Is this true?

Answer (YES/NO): YES